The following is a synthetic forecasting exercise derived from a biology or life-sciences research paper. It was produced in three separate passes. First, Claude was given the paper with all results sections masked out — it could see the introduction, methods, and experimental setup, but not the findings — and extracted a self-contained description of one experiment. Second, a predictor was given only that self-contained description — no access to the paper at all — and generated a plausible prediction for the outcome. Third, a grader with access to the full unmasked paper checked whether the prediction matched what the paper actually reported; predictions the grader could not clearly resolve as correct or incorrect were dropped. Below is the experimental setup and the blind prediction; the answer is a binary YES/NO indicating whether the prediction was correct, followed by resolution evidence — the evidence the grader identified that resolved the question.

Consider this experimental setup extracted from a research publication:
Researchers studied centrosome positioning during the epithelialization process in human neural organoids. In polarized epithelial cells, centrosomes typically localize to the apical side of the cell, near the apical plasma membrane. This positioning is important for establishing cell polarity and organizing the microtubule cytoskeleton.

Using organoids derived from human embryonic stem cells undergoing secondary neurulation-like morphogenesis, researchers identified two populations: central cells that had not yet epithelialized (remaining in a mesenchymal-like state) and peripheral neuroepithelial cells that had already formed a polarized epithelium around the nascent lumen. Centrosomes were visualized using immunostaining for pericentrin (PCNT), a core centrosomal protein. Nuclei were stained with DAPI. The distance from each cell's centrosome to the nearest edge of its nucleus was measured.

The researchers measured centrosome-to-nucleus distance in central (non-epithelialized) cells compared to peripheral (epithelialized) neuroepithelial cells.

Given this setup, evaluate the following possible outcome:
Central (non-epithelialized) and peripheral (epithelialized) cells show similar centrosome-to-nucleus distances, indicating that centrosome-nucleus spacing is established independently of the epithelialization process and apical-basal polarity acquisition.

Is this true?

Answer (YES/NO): NO